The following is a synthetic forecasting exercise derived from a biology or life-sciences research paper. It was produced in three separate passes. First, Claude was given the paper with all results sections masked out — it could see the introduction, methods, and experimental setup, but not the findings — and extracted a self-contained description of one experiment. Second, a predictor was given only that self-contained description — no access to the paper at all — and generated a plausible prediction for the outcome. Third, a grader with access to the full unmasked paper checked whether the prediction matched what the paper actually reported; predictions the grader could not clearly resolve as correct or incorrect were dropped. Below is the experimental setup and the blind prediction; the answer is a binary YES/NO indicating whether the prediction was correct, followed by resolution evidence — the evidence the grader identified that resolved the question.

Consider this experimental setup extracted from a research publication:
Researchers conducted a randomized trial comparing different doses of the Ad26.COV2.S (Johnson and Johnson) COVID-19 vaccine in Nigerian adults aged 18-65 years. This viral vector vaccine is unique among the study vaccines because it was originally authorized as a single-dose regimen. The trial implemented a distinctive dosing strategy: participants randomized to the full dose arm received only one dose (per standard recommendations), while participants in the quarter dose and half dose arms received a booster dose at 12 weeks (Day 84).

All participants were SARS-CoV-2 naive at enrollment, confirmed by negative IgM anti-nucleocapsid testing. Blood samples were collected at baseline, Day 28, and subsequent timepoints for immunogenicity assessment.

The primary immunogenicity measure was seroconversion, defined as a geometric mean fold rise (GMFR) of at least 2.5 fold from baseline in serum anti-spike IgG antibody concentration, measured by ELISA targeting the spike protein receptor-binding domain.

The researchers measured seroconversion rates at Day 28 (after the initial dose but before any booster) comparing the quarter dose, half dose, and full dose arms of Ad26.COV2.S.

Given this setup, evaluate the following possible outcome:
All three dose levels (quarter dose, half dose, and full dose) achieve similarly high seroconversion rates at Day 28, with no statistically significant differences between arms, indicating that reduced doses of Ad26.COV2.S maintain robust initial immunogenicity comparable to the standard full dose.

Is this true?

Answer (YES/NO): NO